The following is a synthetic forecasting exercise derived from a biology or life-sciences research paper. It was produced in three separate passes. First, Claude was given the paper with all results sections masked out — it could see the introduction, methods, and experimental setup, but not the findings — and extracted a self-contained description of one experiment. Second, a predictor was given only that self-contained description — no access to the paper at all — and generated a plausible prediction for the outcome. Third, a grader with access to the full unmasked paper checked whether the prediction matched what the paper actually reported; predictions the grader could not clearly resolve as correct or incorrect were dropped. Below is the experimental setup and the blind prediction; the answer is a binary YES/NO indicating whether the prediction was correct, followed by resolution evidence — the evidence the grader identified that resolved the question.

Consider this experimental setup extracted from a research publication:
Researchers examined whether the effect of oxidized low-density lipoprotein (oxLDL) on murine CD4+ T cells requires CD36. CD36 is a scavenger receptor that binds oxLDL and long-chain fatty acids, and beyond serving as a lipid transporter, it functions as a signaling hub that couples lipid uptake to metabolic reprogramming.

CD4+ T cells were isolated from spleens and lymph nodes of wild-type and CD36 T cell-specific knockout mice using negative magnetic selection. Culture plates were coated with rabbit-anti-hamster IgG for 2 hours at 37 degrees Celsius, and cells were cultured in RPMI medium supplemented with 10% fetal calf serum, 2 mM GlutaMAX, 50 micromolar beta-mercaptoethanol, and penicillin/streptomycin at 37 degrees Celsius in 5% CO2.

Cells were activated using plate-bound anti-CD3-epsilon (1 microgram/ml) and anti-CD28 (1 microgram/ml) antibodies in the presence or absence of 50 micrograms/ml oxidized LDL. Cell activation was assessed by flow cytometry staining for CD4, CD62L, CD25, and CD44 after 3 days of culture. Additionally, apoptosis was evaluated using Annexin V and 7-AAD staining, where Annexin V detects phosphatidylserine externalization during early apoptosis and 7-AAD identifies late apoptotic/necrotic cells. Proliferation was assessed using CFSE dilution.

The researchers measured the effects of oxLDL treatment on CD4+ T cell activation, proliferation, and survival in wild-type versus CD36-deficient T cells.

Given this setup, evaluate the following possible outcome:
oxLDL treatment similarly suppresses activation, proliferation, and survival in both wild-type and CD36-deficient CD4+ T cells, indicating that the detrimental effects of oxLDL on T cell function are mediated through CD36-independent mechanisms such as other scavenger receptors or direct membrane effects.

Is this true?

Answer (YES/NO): NO